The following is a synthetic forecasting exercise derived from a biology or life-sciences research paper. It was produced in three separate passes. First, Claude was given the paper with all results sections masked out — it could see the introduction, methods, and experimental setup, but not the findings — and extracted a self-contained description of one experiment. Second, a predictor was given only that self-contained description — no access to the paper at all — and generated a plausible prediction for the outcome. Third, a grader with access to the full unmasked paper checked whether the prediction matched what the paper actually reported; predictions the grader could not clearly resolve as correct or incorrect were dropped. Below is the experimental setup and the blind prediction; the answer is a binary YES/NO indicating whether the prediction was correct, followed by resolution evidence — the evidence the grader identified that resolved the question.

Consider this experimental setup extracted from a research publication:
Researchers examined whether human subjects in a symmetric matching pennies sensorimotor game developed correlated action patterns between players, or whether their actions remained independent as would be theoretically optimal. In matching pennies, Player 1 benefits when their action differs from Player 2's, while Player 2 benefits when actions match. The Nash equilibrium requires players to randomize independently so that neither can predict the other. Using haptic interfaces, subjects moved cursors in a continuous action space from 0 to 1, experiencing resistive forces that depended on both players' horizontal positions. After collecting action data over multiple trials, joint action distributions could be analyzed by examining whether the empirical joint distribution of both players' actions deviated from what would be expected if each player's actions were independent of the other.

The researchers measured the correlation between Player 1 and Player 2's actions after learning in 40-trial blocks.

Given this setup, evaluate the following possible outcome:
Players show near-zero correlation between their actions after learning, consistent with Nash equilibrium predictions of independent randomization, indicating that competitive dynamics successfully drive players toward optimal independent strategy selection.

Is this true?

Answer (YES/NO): YES